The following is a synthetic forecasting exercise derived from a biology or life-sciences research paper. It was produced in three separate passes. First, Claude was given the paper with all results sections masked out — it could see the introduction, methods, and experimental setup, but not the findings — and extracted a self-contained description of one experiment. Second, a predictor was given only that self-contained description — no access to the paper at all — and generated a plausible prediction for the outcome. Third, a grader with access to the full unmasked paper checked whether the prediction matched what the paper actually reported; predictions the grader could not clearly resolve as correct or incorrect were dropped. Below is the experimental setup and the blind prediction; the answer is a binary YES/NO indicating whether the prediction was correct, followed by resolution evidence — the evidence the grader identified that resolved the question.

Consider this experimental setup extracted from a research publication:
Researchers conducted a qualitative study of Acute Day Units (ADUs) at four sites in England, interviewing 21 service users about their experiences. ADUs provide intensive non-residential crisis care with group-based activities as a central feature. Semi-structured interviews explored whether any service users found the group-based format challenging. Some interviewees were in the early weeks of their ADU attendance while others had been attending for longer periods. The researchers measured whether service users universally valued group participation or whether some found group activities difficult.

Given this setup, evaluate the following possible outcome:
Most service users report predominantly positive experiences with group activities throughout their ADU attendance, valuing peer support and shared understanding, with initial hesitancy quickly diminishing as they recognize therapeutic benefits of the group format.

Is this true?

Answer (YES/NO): NO